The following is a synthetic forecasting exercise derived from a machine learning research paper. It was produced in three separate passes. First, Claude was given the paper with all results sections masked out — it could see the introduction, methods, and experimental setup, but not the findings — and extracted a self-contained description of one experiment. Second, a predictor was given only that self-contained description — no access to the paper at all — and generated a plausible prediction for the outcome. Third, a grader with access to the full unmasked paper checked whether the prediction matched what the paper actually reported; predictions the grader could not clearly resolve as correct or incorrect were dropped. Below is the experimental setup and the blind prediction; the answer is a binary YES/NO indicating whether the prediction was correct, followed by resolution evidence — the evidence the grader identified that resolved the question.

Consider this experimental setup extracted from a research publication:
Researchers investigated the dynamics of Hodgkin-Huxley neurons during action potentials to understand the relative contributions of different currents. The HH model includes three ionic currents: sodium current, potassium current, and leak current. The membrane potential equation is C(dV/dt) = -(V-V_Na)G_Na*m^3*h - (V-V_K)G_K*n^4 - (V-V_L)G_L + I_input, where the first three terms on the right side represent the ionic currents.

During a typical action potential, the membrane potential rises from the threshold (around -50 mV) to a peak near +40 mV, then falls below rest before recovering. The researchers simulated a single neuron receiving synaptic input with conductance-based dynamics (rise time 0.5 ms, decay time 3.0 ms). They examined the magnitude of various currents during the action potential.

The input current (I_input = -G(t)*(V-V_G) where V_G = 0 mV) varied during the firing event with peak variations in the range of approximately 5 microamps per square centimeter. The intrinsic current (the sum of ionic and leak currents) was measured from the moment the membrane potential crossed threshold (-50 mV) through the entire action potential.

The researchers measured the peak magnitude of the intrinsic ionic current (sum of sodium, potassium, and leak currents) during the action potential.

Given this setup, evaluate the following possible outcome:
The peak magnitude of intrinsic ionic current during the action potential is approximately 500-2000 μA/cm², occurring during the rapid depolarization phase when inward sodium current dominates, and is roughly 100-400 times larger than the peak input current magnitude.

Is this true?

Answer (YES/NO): NO